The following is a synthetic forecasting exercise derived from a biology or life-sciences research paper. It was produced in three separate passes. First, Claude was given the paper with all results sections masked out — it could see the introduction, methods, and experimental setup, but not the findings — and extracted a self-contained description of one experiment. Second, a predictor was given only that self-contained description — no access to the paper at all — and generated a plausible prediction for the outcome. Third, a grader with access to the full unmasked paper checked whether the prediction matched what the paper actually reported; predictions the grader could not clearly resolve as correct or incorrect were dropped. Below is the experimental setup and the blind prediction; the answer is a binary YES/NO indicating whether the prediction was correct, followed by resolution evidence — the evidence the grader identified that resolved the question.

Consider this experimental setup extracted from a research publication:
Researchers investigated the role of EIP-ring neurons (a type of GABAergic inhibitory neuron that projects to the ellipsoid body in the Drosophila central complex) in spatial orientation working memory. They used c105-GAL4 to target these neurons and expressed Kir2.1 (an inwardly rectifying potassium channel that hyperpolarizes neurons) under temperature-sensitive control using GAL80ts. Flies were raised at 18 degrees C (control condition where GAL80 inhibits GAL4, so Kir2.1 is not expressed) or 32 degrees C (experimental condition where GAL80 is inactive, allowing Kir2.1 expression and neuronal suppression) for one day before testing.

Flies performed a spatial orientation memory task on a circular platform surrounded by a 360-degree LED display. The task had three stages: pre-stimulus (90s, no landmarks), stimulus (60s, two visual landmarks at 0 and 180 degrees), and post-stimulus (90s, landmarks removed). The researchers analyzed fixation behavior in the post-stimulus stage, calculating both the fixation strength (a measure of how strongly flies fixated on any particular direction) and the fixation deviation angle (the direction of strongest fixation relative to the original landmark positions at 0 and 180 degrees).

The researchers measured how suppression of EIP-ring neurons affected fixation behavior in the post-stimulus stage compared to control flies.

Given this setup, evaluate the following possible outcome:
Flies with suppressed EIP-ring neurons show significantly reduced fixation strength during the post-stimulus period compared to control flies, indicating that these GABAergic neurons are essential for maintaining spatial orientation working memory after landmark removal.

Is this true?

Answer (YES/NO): NO